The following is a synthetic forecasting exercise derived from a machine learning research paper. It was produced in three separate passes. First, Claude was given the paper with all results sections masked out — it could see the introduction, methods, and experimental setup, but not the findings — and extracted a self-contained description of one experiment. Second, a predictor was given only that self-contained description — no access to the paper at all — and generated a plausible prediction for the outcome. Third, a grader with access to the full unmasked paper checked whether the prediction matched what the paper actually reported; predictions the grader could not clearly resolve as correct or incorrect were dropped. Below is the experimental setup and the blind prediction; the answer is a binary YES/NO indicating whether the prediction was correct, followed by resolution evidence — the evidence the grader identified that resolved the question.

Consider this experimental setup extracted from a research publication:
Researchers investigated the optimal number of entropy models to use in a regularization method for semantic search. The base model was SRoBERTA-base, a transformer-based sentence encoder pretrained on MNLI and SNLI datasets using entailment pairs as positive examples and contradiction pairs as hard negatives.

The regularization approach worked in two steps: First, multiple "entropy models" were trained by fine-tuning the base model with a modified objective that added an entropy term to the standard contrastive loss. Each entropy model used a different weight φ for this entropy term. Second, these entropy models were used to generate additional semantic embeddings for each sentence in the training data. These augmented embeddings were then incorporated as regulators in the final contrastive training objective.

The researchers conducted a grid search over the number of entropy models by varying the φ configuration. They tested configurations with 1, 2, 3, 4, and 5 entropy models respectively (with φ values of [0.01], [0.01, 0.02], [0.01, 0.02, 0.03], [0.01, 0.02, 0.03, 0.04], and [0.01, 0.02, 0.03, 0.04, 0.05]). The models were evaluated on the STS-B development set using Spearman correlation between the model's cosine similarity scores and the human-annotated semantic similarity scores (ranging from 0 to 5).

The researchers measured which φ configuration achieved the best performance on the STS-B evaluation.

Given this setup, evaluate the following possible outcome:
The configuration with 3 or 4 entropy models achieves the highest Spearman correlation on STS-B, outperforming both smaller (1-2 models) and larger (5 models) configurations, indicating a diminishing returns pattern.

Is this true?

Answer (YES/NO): NO